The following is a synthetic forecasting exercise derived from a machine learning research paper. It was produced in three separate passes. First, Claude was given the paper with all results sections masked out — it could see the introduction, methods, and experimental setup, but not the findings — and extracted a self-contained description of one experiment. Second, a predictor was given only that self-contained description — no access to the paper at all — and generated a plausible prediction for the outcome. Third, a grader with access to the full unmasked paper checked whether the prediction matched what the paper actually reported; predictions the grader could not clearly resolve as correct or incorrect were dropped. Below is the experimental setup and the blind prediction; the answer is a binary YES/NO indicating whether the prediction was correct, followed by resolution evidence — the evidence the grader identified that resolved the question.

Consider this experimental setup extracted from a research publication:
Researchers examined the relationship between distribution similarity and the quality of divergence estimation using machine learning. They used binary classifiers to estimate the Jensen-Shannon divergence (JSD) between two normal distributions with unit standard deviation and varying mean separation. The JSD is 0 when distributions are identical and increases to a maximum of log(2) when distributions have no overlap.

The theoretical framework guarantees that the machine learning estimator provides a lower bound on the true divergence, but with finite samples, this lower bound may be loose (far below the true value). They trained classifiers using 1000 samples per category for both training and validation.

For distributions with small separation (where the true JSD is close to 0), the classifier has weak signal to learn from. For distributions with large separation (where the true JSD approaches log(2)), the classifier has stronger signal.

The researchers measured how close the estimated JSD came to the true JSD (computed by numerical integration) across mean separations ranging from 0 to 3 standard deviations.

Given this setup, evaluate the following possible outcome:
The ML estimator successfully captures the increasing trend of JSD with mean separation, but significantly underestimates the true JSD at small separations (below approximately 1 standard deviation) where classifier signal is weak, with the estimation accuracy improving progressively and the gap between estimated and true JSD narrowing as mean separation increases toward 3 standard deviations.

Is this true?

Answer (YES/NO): NO